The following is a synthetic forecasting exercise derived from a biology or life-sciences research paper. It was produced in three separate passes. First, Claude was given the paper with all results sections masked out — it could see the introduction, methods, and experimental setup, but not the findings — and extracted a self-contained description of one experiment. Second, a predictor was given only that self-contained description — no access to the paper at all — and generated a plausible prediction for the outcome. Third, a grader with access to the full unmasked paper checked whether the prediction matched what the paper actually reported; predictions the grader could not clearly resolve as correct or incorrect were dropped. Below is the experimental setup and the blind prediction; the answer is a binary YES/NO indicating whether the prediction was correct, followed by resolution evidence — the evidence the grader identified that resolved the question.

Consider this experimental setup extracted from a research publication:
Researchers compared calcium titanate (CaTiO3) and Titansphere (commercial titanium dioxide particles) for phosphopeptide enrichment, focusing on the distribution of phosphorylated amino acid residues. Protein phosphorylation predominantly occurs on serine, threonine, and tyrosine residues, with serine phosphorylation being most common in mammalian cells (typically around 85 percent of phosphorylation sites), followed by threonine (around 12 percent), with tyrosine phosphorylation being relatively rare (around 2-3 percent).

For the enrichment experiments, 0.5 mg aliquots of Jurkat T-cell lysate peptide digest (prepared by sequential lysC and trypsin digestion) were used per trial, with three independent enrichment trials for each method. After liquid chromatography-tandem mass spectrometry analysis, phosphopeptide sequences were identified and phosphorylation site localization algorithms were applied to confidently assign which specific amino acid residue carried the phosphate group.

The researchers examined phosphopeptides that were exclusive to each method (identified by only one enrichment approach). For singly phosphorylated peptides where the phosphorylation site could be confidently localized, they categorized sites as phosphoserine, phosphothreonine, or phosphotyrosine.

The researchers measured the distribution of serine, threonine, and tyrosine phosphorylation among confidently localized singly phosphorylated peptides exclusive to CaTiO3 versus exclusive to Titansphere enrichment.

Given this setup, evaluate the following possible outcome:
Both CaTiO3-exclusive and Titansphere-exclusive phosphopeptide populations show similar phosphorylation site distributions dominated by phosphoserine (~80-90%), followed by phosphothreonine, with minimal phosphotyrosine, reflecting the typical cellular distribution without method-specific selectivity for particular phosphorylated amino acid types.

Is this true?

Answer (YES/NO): NO